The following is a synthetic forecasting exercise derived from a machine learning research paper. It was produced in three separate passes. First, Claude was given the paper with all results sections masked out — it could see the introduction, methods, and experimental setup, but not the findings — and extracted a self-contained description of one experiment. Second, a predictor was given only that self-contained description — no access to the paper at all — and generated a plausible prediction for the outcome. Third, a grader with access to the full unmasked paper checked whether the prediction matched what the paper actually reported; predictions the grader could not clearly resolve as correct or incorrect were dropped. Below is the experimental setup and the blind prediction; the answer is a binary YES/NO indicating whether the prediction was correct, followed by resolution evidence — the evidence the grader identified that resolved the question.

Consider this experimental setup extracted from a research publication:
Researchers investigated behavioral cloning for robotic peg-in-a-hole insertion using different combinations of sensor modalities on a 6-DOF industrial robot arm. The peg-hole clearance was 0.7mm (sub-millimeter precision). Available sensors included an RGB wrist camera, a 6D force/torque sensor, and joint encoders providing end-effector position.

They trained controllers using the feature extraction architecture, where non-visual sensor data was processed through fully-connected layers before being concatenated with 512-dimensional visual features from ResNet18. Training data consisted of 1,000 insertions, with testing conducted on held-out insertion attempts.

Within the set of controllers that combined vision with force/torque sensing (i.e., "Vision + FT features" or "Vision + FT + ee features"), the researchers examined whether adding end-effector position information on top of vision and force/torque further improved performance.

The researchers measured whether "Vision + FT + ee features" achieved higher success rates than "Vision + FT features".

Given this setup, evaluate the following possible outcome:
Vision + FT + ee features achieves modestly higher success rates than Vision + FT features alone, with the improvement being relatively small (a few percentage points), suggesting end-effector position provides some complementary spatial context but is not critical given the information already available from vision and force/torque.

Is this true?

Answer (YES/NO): NO